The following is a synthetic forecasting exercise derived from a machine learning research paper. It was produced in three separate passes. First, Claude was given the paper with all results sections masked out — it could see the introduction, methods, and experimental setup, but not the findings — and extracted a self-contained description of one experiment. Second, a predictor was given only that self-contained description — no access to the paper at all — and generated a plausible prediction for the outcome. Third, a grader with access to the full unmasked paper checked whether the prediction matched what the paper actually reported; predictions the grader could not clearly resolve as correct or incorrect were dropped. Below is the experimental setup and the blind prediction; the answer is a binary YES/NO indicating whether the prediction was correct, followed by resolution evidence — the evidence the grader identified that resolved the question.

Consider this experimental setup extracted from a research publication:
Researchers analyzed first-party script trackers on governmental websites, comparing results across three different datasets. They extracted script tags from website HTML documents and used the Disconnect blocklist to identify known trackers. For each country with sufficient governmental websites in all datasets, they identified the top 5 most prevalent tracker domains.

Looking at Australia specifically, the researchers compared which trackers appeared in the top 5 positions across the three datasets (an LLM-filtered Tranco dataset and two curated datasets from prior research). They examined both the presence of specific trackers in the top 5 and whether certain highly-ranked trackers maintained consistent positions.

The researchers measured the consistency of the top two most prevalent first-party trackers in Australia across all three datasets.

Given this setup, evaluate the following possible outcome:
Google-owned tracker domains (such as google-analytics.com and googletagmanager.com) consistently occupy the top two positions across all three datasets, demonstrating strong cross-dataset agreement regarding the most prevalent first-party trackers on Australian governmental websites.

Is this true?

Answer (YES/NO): NO